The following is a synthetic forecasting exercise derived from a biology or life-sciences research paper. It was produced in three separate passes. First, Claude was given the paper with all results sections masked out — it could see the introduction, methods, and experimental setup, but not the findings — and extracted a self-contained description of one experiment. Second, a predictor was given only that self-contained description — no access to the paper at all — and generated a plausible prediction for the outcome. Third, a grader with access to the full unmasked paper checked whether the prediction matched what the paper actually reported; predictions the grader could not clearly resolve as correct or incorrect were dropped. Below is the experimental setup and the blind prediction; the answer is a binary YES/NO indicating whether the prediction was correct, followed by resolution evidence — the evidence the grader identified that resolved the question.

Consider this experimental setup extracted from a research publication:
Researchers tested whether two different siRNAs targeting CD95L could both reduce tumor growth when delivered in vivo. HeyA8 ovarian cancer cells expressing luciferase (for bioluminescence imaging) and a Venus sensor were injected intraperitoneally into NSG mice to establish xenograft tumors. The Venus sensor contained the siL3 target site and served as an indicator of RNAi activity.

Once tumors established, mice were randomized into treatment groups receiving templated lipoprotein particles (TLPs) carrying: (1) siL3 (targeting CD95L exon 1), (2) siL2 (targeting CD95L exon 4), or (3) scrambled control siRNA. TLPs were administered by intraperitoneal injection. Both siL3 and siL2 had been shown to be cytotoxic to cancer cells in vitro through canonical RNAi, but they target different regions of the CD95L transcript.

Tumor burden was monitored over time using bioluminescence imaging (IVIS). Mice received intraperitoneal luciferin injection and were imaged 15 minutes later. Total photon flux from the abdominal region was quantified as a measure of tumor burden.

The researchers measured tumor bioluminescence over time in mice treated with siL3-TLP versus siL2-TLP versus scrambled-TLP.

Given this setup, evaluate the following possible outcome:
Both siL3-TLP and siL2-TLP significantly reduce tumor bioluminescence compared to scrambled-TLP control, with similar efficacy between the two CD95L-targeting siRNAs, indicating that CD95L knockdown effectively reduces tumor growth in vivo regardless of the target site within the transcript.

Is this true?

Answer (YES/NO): NO